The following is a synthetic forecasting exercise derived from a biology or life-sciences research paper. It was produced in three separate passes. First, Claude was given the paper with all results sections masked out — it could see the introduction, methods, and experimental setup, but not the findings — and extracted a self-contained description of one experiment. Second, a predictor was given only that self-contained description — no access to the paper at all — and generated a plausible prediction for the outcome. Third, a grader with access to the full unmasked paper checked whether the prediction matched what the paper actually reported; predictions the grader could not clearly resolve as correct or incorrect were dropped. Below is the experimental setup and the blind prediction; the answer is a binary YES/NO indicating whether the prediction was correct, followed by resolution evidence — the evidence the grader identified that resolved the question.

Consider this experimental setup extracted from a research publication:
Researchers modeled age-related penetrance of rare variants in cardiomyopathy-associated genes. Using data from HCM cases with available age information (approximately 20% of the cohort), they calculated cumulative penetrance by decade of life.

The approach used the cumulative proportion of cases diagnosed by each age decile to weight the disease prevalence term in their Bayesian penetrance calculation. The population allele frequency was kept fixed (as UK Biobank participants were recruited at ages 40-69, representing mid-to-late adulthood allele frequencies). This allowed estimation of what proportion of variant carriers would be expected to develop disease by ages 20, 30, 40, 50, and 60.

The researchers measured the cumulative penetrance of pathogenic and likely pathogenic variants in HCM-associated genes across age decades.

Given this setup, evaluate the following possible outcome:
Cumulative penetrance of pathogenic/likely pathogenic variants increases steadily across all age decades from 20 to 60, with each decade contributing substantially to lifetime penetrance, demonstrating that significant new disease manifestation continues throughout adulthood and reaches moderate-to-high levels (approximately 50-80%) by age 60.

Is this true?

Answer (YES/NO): NO